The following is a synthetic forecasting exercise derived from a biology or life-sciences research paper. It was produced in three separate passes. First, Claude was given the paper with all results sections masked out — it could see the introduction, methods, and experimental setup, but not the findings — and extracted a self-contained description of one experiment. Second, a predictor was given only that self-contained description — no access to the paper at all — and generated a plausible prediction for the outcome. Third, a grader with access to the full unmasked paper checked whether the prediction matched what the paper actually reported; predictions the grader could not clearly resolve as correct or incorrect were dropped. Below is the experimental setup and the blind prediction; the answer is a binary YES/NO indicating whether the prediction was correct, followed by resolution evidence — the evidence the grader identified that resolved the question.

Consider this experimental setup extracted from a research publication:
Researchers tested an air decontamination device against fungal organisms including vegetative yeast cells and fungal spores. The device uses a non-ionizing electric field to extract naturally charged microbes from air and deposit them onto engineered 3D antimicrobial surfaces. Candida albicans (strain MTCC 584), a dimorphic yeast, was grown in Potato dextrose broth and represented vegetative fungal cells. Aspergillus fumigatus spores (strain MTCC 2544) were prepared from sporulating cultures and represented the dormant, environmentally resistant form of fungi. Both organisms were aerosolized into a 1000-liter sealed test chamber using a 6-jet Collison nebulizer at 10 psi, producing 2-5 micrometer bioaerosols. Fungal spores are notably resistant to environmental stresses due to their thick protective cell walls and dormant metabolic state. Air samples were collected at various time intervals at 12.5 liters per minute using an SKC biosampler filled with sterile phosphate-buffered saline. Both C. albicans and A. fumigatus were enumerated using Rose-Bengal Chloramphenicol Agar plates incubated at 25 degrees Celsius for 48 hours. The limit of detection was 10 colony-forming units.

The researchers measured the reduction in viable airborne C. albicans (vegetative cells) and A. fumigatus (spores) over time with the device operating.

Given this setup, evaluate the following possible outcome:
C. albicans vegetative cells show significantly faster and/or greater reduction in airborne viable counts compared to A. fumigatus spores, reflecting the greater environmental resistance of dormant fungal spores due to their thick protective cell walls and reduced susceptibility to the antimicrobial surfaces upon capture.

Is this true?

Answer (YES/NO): NO